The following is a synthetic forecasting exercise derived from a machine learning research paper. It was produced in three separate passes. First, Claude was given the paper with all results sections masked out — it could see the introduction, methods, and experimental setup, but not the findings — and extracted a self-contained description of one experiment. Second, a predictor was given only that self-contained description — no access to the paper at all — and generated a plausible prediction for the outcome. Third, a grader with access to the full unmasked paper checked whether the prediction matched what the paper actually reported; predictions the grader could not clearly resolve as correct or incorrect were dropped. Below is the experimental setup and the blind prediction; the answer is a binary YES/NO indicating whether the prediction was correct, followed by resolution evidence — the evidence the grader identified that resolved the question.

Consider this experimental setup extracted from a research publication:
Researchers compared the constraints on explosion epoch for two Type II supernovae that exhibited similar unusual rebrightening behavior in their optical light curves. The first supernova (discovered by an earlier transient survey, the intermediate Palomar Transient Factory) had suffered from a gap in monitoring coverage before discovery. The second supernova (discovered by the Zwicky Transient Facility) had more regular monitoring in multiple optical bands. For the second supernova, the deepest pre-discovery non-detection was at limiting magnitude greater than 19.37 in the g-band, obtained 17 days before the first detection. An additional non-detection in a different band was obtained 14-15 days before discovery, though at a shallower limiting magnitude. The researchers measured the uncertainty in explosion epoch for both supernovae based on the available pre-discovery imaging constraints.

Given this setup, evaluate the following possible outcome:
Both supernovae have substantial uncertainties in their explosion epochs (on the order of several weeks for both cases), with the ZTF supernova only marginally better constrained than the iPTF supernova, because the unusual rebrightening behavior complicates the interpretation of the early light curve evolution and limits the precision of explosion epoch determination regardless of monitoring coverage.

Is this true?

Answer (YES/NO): NO